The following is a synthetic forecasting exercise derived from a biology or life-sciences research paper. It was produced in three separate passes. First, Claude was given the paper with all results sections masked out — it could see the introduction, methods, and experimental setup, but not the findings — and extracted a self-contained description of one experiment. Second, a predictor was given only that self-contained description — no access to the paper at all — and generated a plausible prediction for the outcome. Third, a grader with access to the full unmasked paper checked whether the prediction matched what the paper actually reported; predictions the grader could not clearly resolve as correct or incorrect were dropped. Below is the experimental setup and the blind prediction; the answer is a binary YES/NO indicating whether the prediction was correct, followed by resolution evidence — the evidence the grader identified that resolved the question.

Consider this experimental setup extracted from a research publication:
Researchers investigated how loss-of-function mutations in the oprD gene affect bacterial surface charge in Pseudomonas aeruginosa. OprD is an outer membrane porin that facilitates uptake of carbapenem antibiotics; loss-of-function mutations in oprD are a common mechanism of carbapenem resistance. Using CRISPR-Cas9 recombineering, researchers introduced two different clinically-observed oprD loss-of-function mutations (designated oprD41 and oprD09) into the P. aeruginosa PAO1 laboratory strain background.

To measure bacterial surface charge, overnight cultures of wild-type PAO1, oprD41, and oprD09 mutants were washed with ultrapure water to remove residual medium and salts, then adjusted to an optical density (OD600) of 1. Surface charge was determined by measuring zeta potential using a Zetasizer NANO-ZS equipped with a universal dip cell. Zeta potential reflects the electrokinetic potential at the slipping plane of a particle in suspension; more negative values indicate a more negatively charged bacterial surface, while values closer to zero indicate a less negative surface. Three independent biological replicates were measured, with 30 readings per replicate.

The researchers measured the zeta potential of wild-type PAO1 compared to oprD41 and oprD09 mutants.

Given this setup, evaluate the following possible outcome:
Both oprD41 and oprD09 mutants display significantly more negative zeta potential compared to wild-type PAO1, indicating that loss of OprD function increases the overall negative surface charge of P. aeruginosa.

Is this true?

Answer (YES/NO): YES